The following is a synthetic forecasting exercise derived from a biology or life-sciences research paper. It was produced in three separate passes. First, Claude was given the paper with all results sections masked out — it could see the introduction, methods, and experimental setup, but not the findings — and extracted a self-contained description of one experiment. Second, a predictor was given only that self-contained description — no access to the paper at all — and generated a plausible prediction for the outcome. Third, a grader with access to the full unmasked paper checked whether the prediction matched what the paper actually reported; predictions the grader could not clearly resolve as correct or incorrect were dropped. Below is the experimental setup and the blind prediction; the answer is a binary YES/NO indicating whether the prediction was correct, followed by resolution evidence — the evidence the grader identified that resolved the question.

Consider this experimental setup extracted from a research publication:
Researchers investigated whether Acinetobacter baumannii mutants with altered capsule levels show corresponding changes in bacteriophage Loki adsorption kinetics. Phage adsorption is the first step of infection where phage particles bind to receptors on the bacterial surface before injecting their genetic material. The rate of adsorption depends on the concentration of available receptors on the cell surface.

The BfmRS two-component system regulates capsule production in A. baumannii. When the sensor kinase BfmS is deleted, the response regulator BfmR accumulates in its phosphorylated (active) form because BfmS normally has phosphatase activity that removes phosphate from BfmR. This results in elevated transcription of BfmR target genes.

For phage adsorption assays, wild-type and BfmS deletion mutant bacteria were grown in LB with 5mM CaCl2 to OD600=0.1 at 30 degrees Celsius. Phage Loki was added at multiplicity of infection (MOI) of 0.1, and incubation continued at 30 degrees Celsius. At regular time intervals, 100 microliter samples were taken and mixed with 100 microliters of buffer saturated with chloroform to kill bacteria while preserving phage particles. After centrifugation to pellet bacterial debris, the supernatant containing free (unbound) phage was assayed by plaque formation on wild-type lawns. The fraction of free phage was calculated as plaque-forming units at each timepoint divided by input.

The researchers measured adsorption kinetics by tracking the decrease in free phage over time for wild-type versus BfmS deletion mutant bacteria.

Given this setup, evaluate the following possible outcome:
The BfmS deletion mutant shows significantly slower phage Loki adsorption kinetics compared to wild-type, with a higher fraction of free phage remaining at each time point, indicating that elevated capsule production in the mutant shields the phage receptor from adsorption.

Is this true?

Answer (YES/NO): NO